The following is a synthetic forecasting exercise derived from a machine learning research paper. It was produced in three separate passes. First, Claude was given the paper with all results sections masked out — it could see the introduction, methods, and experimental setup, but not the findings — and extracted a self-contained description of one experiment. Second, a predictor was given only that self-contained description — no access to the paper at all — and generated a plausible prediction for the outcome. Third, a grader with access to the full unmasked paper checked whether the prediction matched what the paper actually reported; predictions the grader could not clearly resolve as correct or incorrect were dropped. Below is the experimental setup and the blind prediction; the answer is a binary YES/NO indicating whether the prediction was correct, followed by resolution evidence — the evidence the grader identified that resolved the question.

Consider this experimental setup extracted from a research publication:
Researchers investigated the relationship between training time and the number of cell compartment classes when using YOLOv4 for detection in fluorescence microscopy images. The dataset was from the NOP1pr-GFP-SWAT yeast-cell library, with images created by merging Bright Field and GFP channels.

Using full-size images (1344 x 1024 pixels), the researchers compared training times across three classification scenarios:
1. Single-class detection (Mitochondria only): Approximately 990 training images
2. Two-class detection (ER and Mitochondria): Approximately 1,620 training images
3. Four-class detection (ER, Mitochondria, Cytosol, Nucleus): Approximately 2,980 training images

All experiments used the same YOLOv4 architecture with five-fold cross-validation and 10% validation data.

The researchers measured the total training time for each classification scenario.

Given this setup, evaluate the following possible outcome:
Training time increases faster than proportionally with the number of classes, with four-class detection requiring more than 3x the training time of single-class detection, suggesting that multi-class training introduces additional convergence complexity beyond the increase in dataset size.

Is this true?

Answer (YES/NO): YES